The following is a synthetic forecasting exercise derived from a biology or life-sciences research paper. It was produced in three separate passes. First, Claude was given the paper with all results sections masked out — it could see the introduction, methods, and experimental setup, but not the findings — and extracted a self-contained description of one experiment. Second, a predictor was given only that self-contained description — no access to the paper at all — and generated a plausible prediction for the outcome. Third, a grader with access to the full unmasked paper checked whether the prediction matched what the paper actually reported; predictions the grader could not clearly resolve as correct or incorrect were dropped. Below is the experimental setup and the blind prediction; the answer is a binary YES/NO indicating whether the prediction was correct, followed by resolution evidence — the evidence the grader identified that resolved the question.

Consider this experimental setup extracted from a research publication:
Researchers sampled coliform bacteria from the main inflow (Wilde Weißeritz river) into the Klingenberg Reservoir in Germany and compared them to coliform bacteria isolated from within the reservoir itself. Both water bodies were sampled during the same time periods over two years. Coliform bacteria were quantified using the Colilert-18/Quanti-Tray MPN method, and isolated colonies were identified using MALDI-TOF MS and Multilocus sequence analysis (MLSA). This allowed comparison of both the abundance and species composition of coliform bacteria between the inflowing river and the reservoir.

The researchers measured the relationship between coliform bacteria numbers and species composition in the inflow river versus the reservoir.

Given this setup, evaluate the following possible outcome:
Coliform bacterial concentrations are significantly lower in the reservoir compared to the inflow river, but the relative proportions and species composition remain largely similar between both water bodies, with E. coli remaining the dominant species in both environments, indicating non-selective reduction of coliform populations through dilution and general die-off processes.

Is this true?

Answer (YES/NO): NO